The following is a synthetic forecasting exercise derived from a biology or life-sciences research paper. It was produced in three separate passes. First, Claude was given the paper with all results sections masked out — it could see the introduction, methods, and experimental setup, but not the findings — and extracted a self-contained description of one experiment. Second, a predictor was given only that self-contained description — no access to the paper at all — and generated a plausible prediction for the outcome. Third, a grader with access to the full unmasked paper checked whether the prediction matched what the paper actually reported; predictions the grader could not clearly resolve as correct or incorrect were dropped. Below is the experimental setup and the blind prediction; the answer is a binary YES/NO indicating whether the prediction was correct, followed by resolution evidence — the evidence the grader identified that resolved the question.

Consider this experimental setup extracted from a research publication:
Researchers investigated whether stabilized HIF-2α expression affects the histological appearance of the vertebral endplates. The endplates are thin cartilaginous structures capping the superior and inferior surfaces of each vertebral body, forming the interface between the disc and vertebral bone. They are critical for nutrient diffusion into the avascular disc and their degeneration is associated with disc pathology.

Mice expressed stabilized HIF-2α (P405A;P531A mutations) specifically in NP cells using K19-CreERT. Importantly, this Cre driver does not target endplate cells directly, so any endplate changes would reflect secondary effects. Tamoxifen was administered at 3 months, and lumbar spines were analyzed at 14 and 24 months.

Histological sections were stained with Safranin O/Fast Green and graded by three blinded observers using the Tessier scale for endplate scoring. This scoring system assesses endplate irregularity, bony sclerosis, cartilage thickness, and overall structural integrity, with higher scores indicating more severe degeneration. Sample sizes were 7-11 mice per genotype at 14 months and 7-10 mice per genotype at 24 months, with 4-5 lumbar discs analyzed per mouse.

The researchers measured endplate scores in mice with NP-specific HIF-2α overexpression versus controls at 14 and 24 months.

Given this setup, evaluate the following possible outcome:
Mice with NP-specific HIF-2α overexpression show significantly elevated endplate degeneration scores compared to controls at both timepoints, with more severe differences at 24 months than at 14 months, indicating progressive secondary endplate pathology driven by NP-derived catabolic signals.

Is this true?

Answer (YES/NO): NO